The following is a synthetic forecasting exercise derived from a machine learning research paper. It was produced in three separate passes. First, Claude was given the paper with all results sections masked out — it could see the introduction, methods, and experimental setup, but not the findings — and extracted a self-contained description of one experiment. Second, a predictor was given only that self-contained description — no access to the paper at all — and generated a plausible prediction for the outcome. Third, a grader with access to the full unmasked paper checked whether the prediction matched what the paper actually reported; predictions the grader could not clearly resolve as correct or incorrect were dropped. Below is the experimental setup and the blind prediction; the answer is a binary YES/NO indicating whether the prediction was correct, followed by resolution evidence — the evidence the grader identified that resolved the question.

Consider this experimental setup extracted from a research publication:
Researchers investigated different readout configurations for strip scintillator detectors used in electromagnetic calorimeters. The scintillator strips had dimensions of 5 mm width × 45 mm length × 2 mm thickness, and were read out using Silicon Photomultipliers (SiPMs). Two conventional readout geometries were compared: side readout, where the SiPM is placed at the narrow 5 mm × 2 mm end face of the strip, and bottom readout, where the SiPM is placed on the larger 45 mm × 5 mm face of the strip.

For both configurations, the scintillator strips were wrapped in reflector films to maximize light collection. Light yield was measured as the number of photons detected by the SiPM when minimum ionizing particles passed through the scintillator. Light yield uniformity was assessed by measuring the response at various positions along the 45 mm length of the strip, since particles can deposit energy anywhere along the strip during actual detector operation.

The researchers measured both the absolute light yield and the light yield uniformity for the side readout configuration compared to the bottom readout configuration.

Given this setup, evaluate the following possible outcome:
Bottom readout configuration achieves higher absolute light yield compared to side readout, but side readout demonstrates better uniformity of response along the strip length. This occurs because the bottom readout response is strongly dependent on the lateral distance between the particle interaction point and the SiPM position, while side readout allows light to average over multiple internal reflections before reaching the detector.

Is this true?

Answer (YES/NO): NO